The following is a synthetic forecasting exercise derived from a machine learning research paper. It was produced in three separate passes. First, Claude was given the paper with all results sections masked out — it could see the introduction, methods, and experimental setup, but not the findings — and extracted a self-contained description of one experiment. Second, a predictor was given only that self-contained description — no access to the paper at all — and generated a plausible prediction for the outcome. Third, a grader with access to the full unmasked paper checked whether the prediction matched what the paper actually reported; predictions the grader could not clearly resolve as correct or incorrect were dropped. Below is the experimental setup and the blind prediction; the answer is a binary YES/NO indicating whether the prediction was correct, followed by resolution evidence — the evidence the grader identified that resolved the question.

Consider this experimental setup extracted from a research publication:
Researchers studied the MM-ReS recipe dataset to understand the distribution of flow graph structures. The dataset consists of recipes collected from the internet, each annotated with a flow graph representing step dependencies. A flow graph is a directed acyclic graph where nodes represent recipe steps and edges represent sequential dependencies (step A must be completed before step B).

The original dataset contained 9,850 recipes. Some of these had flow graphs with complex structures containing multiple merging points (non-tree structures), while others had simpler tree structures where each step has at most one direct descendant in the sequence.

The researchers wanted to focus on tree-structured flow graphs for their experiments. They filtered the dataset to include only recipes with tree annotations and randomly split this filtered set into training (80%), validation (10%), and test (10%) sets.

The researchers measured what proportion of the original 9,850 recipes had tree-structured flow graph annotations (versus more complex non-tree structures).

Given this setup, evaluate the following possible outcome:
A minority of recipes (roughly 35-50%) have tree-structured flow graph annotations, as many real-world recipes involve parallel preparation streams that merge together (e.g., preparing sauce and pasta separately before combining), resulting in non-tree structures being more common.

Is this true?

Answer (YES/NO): NO